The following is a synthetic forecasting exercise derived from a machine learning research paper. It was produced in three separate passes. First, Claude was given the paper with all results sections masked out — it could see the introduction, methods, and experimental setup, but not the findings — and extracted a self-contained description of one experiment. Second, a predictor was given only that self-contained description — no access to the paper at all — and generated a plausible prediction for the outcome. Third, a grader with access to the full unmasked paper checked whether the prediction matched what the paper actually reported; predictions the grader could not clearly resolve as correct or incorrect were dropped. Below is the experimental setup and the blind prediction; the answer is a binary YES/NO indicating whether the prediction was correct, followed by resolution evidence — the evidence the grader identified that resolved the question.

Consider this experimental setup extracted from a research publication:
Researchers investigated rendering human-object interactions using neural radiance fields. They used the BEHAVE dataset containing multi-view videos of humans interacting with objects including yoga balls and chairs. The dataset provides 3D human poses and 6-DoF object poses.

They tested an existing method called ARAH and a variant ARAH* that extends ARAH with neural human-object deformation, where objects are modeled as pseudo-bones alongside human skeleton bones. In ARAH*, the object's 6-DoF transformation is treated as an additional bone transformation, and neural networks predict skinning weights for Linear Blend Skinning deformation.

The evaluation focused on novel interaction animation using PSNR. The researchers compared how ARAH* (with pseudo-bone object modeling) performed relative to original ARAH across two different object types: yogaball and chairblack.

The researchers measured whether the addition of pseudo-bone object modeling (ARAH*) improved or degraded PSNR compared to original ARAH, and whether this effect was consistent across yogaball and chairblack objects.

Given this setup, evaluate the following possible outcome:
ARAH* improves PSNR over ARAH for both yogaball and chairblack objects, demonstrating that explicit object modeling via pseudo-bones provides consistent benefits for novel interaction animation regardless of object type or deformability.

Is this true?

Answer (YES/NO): NO